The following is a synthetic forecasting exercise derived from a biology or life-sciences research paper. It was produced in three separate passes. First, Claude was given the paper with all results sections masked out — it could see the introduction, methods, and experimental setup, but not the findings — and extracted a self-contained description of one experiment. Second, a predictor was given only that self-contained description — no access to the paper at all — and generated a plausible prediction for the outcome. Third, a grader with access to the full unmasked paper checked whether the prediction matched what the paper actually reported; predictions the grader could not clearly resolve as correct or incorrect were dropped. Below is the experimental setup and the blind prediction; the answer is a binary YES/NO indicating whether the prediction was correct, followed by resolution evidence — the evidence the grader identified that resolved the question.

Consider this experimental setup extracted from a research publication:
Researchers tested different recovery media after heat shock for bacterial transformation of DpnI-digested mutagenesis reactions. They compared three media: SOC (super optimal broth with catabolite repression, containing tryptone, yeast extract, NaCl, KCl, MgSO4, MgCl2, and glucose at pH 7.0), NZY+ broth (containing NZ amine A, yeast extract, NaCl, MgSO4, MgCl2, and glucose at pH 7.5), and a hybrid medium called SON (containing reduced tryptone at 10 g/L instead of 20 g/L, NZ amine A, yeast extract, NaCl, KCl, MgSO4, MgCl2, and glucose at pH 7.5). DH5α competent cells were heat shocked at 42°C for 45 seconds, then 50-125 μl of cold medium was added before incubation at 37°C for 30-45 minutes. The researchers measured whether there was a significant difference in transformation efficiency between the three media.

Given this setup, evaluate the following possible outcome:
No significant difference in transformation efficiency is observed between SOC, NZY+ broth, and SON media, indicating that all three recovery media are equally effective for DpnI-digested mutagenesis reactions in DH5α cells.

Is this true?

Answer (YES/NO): YES